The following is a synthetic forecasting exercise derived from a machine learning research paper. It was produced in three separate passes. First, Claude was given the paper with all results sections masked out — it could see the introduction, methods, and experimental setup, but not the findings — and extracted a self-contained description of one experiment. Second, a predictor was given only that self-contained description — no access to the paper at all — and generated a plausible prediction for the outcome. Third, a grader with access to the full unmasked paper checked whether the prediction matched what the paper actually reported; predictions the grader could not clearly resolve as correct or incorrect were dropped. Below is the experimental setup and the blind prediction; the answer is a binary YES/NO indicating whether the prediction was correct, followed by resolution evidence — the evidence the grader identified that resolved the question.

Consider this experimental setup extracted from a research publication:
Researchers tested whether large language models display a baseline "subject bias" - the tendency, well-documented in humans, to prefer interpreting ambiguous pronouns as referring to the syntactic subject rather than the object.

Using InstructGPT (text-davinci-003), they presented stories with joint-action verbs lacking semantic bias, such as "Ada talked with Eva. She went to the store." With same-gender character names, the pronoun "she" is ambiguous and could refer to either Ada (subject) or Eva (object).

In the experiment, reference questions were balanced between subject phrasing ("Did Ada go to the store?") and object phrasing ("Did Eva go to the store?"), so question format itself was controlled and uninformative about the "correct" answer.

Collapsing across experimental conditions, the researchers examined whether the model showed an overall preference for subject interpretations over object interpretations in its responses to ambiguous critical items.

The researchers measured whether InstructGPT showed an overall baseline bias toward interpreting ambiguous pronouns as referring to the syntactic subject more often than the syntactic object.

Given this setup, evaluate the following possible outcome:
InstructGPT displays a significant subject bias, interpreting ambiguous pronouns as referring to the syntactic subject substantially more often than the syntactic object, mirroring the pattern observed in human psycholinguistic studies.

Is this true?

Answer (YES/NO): NO